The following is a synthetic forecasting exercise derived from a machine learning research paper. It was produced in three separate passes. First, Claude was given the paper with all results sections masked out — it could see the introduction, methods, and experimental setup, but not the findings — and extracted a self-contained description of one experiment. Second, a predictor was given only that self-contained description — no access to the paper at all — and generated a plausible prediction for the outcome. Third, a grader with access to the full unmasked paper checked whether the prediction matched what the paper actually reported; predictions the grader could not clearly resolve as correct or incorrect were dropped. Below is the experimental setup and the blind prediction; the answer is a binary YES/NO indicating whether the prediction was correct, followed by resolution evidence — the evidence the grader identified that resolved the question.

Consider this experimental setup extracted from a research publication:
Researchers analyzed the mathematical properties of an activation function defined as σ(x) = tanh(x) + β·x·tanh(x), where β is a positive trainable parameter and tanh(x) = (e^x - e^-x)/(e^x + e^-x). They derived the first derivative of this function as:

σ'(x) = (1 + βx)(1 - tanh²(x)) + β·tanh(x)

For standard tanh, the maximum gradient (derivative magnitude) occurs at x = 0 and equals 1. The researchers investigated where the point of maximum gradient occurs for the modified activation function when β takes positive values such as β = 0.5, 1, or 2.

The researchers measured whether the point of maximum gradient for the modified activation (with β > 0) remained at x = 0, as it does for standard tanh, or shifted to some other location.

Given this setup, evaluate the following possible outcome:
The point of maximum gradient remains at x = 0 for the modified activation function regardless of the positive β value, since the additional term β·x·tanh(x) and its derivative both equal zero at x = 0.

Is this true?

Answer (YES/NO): NO